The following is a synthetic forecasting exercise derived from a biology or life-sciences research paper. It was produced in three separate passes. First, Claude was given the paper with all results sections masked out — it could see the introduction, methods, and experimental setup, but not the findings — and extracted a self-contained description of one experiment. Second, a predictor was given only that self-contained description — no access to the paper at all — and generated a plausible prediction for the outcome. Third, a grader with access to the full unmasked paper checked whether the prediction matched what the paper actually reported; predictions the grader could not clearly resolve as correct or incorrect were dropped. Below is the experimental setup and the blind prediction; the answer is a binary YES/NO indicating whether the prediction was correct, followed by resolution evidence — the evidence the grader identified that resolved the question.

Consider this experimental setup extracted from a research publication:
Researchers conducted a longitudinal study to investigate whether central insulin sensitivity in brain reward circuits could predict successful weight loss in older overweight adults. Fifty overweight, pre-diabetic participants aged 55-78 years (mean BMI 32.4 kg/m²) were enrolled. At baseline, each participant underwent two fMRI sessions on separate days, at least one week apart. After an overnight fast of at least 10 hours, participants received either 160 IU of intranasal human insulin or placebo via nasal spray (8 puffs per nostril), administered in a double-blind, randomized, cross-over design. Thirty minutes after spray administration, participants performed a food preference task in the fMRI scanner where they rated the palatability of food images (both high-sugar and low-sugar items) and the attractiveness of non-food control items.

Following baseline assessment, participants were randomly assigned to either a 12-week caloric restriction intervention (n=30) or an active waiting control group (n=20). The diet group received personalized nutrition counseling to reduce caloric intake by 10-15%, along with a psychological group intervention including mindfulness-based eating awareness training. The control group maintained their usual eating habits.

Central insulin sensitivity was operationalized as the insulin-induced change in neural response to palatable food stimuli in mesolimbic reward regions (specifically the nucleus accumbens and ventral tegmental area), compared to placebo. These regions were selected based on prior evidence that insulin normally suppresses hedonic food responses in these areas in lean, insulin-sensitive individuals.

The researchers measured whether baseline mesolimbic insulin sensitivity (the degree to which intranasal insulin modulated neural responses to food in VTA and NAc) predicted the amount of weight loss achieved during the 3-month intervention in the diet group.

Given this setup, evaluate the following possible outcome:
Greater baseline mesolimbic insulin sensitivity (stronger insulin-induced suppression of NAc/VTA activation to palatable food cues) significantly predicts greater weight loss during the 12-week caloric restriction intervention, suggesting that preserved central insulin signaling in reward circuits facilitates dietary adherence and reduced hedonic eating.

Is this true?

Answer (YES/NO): YES